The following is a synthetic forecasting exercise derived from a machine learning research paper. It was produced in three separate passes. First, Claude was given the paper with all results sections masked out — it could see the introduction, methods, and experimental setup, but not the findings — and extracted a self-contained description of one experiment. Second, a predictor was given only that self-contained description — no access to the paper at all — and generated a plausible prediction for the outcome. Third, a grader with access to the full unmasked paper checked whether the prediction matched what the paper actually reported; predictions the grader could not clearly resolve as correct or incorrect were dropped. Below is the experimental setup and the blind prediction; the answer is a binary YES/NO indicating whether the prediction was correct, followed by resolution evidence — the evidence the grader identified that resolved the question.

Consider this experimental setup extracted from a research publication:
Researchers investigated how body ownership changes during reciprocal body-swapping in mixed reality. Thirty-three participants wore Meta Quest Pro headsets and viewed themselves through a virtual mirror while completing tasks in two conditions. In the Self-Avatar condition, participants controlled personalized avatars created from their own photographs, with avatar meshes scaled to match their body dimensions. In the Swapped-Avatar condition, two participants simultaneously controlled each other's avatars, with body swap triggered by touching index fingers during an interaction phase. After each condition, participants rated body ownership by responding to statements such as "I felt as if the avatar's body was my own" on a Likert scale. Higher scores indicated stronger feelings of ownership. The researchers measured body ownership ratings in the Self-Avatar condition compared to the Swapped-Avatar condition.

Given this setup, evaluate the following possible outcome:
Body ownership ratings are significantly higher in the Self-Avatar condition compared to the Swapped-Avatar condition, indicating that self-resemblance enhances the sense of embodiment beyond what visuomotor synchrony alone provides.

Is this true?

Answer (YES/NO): YES